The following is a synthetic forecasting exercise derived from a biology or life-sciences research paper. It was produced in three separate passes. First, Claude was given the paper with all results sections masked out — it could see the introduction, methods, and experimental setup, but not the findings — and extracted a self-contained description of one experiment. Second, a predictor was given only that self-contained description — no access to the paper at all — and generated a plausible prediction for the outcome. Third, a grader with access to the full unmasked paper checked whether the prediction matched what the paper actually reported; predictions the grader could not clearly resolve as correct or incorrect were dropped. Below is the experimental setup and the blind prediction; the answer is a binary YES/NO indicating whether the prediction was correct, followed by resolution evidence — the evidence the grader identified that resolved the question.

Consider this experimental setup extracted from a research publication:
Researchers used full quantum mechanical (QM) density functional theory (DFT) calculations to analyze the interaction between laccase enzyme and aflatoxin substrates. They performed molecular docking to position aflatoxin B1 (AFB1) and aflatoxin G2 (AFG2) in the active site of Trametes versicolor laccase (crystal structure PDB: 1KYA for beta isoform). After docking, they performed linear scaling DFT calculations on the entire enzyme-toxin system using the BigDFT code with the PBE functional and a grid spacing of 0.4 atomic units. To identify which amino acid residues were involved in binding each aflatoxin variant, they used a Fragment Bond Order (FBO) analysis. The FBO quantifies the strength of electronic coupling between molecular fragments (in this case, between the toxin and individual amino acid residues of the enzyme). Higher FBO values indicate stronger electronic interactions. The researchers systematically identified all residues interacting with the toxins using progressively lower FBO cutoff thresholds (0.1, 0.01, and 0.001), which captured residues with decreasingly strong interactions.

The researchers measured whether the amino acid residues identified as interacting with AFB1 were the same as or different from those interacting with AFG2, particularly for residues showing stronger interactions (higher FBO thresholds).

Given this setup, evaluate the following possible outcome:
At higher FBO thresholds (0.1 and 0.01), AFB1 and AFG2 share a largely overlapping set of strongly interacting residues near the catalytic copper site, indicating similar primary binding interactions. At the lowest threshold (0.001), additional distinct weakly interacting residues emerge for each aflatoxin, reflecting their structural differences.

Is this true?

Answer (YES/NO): NO